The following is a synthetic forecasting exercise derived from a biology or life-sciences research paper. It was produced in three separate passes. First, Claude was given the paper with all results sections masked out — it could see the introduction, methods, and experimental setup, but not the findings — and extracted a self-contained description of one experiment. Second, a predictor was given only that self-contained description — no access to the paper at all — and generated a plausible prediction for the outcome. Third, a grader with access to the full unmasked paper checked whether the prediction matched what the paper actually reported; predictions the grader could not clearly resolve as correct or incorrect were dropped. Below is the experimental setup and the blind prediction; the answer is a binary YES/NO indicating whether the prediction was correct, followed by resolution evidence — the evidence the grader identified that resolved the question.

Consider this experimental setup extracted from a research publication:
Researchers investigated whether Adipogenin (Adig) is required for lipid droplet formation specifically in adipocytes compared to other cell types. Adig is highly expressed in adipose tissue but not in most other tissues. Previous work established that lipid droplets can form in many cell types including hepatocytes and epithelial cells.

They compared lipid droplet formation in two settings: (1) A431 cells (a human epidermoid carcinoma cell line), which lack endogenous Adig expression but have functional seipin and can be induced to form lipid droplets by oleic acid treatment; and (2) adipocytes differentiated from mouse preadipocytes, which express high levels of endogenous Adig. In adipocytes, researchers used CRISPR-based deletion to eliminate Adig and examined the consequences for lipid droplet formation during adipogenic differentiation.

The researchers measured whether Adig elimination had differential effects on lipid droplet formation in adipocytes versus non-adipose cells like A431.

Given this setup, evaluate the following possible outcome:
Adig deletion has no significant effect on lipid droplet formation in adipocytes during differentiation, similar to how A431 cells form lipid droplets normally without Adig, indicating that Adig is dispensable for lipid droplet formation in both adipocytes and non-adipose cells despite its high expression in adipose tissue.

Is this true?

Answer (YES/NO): NO